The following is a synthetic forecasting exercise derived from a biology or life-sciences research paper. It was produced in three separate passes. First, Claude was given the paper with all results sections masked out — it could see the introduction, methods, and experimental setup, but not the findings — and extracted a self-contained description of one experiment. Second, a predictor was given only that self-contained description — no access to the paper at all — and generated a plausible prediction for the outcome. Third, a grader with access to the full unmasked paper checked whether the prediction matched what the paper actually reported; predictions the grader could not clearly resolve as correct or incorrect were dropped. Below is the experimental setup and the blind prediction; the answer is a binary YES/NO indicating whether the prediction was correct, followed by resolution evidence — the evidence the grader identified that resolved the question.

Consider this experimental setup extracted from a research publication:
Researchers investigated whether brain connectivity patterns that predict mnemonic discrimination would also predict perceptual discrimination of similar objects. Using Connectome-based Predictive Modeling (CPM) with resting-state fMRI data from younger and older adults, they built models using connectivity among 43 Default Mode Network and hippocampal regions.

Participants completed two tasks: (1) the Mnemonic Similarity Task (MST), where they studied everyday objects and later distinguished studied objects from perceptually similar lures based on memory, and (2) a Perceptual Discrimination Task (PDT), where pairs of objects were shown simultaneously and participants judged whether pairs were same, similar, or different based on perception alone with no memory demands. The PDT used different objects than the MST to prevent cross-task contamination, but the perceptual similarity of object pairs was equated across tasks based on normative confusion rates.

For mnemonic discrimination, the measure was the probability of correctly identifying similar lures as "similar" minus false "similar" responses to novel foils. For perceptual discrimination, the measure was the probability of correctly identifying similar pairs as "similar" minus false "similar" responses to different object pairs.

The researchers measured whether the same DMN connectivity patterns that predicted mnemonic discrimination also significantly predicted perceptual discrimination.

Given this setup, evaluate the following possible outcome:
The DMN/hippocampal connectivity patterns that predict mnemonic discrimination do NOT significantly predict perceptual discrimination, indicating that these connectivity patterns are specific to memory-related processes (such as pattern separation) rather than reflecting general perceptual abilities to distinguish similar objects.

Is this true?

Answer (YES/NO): YES